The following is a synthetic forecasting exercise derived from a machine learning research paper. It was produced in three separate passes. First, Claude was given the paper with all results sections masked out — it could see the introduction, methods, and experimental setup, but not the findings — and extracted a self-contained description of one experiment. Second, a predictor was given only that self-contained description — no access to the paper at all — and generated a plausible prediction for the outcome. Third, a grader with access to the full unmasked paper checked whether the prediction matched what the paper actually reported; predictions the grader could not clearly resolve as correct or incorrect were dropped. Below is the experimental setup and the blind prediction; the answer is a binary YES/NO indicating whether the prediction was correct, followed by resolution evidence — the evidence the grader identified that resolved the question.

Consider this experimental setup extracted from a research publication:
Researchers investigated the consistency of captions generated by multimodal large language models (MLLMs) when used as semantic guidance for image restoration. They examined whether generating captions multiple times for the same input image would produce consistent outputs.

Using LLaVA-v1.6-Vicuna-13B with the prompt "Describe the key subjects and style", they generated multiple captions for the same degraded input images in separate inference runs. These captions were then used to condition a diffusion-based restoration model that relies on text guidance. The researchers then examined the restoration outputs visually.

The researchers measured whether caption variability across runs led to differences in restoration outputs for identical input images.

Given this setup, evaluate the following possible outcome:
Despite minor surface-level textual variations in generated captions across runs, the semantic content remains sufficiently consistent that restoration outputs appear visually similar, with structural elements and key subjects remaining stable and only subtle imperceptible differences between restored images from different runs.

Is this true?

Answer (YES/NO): NO